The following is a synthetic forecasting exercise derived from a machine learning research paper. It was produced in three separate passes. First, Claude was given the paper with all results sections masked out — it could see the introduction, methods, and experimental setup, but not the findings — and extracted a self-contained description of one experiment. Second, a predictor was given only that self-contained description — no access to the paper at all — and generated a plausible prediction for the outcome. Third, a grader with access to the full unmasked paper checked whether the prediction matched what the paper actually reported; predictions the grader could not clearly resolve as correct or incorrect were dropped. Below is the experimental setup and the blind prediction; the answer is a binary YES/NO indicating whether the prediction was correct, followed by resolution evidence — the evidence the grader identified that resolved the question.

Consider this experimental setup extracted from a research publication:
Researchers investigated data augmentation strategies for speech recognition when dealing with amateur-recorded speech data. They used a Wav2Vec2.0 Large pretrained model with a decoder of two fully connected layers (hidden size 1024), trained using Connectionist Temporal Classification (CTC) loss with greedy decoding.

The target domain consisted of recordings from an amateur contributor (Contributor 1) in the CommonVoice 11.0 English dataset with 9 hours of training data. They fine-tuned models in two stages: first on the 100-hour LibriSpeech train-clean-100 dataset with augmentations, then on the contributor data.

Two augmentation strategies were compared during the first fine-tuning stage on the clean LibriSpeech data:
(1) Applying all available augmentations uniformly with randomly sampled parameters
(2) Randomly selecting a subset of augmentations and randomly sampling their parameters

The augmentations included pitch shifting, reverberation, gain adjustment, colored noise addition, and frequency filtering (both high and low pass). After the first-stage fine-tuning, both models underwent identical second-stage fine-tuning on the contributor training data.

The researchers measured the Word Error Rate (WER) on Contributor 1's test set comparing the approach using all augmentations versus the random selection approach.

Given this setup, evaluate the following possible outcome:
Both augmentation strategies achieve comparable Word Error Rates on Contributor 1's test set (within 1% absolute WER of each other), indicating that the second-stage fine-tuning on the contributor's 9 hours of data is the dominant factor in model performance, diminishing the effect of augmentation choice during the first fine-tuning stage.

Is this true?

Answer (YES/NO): YES